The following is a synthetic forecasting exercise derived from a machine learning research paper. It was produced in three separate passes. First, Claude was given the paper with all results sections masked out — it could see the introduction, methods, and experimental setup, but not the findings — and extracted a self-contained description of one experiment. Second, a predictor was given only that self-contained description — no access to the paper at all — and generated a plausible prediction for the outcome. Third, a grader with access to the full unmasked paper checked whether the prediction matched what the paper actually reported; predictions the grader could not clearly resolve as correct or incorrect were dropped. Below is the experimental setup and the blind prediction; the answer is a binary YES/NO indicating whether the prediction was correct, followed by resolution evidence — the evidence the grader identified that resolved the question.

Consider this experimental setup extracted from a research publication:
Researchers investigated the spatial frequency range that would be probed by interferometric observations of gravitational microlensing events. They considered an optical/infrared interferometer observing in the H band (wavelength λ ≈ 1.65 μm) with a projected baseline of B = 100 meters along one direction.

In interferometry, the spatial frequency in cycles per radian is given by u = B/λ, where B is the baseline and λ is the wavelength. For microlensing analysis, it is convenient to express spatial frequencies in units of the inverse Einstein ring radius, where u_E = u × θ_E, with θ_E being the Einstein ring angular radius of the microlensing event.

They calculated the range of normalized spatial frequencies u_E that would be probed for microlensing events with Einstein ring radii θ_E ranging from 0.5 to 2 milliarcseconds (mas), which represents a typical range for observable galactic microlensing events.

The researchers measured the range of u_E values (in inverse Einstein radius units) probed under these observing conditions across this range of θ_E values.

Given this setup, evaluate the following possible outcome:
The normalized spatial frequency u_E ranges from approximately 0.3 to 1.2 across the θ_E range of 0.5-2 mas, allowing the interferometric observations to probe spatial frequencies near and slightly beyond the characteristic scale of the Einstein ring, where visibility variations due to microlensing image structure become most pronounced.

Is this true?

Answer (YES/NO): NO